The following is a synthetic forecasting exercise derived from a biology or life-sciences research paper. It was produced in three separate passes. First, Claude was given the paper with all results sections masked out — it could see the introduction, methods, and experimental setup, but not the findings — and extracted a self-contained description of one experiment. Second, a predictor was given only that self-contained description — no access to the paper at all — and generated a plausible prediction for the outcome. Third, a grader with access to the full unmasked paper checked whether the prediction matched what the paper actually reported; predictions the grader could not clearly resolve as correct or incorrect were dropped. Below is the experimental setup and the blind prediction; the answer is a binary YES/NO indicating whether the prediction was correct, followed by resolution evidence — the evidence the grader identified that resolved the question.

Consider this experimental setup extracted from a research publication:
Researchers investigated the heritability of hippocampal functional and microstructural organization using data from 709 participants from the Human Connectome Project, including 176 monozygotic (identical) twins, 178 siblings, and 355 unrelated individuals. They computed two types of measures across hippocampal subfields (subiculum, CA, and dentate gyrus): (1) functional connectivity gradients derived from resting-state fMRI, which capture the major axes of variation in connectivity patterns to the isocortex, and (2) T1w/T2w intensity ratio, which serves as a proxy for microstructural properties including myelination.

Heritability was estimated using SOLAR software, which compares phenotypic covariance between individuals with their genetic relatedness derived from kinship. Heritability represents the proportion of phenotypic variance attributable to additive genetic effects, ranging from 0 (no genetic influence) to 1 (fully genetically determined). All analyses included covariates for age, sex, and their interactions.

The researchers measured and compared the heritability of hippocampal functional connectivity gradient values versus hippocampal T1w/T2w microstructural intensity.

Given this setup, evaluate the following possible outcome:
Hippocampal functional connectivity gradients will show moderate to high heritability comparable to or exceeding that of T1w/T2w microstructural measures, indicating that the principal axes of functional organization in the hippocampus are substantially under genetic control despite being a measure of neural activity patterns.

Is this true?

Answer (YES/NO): NO